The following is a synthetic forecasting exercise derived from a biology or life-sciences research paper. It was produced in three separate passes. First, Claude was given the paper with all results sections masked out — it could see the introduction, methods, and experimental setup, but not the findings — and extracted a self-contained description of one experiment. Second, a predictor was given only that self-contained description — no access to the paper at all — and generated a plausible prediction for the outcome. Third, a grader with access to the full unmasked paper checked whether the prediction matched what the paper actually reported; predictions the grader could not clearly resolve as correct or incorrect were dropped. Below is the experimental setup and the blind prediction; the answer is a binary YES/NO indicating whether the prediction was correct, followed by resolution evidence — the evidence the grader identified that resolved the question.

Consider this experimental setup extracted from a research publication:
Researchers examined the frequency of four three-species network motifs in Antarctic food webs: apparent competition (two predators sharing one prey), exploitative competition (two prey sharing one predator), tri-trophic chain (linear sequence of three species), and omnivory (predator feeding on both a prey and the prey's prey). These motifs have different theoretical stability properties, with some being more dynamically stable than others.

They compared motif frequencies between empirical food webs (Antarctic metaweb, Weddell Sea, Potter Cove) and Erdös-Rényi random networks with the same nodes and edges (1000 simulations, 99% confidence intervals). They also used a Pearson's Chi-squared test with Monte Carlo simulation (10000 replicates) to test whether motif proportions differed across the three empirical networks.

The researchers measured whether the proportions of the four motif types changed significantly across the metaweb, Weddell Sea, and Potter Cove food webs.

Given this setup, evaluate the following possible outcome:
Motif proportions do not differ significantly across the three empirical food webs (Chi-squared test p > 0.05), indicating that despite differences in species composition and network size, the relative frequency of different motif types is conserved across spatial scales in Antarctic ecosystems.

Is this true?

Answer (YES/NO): NO